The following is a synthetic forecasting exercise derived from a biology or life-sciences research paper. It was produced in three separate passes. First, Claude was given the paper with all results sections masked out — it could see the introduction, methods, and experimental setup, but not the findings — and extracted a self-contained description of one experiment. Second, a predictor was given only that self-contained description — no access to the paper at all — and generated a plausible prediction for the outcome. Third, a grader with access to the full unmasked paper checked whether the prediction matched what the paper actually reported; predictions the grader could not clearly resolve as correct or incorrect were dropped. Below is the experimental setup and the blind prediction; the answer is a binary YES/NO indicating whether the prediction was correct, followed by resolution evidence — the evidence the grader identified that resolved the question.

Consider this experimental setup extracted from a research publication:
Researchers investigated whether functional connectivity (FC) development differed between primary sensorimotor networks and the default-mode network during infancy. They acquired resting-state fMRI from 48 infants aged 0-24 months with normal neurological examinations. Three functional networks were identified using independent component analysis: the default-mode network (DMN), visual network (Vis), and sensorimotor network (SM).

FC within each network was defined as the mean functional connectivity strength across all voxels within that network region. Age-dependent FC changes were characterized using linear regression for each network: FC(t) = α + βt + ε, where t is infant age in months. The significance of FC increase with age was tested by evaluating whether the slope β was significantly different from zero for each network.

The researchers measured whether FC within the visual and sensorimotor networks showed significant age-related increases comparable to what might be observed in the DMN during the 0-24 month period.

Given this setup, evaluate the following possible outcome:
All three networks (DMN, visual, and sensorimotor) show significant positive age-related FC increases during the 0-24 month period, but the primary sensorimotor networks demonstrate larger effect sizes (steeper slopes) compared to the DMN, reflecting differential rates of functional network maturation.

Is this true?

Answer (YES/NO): NO